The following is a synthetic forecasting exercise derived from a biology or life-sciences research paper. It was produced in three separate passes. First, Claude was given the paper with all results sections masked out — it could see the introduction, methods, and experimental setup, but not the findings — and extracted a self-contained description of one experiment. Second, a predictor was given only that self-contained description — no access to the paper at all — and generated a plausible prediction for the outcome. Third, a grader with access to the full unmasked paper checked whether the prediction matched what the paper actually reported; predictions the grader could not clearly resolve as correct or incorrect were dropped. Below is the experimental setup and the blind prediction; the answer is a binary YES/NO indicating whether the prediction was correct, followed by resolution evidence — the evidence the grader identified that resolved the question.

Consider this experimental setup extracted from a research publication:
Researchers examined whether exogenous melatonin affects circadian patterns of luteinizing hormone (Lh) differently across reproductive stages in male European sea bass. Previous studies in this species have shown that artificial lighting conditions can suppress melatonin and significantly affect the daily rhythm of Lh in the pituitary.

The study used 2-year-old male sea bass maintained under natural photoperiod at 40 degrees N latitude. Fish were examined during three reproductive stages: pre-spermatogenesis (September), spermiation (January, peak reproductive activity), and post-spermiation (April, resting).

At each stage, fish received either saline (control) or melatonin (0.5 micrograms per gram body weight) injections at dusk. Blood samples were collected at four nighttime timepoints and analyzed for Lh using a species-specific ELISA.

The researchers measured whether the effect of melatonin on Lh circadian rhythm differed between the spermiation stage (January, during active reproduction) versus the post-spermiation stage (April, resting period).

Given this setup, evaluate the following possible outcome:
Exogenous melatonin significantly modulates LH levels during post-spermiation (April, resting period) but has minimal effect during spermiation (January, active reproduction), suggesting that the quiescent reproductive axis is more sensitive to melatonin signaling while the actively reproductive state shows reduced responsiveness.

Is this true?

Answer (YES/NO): NO